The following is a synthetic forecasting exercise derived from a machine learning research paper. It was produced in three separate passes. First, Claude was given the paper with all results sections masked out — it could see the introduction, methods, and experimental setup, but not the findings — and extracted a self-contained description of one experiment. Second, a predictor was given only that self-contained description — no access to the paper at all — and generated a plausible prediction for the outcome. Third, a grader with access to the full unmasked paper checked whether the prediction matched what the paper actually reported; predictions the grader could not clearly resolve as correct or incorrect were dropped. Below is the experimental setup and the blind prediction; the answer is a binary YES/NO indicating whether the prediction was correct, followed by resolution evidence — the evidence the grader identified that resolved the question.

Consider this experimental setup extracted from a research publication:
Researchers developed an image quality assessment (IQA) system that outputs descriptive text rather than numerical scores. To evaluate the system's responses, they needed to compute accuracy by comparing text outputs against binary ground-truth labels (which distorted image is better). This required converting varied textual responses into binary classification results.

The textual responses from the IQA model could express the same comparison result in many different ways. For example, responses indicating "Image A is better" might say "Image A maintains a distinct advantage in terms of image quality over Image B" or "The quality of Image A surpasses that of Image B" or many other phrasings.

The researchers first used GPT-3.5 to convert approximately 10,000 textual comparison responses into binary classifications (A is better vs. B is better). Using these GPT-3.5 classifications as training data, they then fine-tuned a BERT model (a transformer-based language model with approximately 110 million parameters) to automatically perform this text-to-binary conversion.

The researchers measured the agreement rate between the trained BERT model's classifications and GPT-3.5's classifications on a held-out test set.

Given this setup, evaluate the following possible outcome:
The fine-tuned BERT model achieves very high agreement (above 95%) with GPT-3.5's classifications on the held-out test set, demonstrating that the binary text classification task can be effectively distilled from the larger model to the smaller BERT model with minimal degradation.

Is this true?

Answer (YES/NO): YES